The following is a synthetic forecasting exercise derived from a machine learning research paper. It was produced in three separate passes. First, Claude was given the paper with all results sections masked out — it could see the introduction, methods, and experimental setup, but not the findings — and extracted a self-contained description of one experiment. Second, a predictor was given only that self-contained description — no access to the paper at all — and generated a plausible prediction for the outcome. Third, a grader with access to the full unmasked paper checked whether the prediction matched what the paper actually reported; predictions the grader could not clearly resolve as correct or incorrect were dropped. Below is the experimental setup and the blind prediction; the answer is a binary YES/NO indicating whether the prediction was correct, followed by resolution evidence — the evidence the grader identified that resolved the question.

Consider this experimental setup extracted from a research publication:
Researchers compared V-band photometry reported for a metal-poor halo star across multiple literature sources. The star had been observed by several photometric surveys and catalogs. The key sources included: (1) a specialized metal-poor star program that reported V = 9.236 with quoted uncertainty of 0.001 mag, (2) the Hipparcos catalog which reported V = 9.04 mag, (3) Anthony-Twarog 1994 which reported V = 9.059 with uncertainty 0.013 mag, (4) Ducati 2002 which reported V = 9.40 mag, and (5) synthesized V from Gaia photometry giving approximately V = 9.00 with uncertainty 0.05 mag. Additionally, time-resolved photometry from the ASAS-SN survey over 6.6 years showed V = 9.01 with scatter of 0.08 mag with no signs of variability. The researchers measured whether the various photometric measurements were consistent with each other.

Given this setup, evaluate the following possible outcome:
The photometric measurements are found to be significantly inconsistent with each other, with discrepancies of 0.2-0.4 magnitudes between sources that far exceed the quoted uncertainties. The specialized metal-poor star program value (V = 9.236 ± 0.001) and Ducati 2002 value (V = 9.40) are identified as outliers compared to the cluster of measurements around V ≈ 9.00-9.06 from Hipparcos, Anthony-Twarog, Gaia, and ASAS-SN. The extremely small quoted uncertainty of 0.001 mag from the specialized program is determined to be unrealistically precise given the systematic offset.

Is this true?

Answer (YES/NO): YES